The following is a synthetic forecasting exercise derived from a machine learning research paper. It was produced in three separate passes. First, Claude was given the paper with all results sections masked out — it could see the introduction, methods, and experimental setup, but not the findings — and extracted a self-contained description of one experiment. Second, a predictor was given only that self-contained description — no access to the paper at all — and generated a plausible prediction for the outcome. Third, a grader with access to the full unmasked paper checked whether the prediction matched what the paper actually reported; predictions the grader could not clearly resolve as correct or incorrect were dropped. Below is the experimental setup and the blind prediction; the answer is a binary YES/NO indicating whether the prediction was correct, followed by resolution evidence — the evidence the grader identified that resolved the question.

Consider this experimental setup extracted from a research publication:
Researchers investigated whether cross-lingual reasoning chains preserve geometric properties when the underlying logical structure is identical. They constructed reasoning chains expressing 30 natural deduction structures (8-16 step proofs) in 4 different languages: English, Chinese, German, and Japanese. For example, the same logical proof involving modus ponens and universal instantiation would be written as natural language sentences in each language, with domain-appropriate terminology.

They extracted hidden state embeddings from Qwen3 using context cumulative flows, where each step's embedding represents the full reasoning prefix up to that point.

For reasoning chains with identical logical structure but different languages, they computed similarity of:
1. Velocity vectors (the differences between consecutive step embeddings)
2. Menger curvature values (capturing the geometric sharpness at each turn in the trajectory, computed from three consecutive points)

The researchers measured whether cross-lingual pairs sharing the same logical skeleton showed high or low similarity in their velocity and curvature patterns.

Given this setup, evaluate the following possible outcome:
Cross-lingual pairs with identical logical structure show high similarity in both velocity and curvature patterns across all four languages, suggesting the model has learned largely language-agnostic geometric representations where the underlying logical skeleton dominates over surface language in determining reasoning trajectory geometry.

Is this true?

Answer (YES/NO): YES